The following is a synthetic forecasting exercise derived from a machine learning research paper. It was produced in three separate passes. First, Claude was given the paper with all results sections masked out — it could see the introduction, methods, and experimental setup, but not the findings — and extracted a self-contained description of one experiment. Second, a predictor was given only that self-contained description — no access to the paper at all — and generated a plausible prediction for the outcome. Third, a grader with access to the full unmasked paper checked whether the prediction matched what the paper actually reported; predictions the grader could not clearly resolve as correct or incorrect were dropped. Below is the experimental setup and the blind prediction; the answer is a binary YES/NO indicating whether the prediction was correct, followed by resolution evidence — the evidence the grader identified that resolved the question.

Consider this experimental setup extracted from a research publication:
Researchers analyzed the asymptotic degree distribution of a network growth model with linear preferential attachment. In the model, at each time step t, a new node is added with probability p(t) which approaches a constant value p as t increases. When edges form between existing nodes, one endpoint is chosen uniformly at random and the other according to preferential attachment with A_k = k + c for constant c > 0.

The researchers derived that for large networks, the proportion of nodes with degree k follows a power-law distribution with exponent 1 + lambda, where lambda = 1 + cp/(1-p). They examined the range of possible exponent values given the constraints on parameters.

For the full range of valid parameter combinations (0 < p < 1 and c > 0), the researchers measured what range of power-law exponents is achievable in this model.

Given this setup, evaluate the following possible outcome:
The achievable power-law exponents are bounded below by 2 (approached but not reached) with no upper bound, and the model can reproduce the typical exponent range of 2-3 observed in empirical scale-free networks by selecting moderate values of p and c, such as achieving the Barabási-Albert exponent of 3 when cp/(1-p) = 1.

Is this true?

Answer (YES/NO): NO